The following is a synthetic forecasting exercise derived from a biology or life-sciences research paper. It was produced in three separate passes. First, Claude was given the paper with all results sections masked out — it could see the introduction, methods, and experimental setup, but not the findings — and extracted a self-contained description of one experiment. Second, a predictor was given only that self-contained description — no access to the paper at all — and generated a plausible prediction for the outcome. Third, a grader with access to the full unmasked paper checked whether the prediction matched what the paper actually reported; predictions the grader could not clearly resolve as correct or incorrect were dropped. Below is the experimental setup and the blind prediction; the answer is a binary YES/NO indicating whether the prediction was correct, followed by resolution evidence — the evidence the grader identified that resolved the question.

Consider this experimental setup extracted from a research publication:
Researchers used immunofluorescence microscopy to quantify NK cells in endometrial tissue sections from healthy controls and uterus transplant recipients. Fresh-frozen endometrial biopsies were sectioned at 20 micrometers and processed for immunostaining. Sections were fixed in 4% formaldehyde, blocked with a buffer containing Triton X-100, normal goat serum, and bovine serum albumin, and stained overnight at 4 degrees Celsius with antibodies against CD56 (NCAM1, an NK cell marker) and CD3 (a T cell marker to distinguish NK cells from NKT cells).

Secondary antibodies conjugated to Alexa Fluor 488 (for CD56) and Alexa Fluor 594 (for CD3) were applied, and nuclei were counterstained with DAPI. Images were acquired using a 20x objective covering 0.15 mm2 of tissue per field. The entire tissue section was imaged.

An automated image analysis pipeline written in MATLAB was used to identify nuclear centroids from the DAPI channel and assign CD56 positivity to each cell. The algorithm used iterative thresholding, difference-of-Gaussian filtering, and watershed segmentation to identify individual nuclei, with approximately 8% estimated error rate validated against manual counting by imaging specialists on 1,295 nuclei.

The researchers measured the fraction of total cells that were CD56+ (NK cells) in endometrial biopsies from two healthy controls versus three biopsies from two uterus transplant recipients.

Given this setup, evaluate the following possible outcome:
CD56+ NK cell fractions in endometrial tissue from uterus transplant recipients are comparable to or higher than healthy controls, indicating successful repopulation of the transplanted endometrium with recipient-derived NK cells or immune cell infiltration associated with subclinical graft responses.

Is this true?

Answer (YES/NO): NO